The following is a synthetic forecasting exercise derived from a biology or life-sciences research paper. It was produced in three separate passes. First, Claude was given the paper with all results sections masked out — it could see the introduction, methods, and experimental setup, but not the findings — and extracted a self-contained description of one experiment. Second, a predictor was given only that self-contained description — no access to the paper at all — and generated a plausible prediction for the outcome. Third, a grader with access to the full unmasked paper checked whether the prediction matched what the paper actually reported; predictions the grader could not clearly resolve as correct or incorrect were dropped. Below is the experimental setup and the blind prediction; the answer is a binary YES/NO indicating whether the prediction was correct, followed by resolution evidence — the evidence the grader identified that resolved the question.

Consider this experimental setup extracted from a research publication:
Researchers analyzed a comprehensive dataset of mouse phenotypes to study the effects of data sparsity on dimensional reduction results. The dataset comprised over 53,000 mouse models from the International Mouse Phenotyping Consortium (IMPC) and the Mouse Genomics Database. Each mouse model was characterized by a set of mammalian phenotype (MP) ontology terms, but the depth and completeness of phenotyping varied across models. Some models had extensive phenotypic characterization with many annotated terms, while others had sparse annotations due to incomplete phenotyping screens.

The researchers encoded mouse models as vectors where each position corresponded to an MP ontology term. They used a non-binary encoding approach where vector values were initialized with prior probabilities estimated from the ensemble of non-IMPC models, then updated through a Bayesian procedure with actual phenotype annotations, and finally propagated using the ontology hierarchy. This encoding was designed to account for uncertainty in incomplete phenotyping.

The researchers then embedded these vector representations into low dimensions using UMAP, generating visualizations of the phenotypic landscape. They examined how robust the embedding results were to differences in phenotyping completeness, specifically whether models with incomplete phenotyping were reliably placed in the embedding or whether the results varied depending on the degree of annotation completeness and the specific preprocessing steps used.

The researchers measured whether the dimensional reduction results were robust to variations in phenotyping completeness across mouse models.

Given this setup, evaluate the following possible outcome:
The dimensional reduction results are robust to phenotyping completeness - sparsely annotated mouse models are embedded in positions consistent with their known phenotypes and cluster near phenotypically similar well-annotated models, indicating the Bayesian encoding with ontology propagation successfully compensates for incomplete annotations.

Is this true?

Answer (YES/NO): NO